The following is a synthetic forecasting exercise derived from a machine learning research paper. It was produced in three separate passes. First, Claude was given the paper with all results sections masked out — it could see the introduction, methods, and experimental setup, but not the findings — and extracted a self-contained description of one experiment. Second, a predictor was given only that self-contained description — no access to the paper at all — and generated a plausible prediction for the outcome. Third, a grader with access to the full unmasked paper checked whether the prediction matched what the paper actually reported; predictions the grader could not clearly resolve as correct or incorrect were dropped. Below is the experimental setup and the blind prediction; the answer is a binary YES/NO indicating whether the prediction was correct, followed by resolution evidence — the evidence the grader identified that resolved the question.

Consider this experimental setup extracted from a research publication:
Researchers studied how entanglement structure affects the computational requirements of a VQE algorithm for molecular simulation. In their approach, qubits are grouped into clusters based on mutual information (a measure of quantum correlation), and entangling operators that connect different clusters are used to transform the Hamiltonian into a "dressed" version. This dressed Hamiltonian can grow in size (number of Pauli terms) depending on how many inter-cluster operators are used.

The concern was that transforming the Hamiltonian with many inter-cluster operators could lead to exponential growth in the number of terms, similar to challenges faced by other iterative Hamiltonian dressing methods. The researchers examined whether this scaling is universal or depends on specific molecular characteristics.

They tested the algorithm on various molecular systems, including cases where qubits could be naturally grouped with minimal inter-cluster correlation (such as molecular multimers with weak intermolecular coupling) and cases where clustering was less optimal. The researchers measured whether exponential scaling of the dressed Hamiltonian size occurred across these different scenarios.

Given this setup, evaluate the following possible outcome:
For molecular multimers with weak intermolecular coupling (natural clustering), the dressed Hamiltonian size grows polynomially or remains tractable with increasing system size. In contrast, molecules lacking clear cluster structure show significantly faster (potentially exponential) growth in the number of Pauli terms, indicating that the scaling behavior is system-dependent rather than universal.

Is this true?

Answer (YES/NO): YES